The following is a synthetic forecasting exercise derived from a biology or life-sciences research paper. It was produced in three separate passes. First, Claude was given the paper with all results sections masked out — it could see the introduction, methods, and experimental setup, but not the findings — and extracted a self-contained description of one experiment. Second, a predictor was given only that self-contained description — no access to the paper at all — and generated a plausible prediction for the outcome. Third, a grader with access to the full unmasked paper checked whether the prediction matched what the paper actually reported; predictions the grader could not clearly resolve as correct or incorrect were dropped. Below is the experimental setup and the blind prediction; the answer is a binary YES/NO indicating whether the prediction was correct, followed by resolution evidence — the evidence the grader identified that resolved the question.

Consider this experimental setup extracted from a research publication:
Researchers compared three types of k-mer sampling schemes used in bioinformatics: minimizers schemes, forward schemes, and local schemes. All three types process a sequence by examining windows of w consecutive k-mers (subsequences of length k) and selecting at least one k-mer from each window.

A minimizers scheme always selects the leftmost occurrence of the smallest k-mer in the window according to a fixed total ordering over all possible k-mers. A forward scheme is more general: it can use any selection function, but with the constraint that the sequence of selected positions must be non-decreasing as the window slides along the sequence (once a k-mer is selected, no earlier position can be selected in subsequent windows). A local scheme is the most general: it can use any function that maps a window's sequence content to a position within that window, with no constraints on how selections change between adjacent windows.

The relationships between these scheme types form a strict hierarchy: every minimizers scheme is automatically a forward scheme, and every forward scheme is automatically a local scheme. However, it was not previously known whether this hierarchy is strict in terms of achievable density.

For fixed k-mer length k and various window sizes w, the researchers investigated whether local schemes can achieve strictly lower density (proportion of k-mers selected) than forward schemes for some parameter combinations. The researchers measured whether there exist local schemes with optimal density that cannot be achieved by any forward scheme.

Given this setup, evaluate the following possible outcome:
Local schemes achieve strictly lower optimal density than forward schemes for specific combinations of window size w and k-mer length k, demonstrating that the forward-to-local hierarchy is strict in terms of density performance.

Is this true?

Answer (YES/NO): YES